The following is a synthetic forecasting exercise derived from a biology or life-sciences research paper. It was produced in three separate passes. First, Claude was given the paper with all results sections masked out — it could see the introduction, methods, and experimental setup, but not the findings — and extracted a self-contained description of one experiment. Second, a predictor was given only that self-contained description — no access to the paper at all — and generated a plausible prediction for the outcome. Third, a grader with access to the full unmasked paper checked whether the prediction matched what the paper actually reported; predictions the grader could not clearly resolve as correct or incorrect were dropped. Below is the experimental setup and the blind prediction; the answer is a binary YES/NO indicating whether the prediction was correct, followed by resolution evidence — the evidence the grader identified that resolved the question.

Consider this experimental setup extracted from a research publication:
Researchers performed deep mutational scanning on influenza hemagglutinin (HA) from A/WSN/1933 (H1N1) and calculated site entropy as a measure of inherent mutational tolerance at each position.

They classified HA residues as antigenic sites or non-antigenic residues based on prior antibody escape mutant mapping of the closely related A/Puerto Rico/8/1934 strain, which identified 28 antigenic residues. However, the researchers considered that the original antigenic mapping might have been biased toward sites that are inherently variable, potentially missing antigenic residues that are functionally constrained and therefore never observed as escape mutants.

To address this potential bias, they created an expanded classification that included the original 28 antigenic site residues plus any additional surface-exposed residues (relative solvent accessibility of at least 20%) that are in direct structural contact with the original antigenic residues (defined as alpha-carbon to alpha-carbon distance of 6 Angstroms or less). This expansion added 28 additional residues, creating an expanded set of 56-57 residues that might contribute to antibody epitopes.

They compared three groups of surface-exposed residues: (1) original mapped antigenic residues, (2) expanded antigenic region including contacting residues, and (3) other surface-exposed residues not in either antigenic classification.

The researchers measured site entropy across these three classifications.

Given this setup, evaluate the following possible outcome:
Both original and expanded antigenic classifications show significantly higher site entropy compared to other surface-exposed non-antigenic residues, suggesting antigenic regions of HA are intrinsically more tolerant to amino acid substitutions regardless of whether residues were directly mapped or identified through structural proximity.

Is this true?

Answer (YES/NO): YES